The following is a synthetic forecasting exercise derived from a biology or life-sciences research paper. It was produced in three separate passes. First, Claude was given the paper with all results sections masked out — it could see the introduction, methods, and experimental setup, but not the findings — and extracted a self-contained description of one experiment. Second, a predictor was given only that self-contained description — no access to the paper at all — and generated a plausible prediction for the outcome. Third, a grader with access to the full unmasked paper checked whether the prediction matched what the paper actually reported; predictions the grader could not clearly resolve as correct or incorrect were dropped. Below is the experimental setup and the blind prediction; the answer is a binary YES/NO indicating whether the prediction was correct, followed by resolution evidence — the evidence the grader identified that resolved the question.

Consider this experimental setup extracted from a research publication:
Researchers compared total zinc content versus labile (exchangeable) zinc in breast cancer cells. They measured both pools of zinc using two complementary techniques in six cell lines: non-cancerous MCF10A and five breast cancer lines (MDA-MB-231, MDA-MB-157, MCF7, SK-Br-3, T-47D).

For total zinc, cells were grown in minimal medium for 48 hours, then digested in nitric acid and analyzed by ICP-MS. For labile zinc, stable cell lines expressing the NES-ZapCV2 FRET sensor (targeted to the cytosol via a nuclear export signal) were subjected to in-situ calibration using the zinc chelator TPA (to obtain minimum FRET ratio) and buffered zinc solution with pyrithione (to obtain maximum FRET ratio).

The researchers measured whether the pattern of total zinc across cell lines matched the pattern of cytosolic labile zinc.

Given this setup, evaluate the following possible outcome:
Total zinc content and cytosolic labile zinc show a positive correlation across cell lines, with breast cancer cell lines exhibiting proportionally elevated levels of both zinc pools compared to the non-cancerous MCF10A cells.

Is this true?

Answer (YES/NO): NO